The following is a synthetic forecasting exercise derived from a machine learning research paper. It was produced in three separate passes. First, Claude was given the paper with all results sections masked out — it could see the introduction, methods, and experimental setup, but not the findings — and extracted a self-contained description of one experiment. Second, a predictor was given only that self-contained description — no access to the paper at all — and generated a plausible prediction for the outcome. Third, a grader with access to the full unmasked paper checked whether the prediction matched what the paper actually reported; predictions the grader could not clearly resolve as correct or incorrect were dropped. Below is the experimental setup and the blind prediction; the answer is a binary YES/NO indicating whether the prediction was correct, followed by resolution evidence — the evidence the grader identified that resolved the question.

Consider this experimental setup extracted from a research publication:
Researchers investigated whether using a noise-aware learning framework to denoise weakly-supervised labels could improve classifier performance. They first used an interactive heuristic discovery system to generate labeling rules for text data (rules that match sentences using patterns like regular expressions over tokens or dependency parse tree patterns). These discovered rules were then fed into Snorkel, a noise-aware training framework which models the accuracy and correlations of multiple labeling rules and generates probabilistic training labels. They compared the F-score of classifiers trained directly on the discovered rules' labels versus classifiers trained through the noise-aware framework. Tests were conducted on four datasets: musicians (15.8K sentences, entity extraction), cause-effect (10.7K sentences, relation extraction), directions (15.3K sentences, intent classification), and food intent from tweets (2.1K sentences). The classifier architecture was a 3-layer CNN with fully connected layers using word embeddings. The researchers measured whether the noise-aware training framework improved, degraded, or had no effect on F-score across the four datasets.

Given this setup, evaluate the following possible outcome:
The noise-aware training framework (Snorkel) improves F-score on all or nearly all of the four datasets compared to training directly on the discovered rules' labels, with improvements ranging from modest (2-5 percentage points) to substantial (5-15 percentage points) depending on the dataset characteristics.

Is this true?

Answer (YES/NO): NO